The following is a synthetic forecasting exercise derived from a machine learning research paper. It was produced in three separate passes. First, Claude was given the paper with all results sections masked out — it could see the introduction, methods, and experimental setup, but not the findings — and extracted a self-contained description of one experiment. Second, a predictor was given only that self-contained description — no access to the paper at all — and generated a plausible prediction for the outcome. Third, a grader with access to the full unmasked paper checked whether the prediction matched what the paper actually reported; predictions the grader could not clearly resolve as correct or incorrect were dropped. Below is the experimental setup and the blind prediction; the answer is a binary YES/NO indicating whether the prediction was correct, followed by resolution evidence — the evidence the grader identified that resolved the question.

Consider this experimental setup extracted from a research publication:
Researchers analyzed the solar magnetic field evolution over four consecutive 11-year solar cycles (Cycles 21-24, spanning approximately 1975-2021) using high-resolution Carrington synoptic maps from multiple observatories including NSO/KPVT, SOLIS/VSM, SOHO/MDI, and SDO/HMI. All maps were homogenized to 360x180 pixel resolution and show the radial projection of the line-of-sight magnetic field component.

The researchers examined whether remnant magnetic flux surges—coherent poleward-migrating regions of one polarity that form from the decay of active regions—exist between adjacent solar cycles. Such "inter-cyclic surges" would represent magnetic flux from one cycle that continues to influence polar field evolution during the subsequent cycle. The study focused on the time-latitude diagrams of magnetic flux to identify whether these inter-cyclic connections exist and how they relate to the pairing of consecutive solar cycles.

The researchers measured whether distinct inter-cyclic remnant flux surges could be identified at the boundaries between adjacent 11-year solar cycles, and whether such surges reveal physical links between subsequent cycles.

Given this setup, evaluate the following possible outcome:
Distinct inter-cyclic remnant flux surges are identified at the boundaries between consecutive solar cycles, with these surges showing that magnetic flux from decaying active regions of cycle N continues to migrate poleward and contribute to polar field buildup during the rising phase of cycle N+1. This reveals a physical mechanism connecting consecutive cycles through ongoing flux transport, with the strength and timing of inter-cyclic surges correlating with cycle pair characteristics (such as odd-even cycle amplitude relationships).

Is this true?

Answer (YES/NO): NO